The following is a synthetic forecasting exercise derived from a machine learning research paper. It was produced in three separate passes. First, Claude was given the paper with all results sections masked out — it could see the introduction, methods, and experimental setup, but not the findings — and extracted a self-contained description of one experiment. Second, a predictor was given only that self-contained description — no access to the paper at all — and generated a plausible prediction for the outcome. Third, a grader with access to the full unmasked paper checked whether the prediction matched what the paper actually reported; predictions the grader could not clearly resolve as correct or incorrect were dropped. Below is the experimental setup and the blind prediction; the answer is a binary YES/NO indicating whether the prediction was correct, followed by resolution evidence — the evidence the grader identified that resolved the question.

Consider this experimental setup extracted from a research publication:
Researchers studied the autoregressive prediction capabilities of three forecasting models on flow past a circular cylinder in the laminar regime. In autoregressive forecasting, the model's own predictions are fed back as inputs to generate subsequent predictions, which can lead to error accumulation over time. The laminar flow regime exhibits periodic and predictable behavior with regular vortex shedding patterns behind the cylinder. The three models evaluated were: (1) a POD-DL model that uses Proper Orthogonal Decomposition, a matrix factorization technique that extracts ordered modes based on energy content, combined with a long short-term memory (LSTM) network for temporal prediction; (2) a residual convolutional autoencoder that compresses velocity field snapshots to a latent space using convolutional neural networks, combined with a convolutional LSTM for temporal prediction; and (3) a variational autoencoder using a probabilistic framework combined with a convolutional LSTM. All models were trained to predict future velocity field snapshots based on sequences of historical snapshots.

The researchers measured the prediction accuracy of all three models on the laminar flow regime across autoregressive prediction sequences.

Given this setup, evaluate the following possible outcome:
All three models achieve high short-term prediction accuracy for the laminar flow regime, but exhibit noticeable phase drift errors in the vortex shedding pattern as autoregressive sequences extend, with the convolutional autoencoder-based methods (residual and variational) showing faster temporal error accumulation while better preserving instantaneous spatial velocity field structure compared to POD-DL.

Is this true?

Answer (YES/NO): NO